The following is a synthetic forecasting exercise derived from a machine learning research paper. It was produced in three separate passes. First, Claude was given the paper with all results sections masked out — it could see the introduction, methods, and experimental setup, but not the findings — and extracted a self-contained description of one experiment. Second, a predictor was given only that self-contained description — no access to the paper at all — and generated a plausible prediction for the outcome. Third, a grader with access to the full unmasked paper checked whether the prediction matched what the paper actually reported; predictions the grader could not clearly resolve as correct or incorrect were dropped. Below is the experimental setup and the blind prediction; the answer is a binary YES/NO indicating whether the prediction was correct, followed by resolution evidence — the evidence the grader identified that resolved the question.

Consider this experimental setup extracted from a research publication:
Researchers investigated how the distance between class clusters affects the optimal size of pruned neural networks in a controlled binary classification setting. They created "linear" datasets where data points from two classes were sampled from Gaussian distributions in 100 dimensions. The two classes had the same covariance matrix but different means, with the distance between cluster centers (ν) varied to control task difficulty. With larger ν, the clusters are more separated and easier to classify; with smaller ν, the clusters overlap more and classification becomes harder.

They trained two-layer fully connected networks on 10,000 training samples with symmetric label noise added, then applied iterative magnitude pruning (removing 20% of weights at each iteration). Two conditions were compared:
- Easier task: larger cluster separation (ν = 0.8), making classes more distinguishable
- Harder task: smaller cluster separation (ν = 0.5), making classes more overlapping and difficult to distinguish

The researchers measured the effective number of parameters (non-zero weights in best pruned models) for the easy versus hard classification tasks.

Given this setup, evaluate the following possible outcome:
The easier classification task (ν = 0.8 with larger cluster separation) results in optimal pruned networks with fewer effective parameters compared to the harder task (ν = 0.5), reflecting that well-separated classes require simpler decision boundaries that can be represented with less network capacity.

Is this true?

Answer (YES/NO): YES